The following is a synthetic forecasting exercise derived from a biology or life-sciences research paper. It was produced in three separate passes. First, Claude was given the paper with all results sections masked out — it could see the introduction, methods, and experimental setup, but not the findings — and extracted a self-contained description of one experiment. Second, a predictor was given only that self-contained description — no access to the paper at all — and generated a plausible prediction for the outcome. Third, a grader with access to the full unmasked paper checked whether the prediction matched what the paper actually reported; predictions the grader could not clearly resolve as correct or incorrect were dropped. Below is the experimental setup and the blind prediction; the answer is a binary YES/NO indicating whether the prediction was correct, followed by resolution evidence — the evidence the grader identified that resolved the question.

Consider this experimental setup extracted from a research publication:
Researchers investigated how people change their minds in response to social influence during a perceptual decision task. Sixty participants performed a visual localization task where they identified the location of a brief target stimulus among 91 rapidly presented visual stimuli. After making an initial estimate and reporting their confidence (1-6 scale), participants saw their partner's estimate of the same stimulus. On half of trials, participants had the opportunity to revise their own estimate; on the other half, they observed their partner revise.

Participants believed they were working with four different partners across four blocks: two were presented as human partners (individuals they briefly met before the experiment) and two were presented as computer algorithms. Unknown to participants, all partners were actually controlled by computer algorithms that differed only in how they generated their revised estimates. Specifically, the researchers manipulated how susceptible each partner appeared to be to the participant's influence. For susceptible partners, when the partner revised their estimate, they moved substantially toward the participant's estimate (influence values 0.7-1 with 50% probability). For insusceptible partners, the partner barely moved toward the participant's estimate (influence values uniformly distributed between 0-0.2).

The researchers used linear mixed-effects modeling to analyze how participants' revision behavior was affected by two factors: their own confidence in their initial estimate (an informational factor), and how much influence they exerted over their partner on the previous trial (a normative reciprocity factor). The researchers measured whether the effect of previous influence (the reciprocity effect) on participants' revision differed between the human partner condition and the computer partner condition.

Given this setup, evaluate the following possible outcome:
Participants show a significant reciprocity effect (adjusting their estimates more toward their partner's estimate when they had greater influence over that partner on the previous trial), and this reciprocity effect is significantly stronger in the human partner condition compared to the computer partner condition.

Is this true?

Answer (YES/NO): YES